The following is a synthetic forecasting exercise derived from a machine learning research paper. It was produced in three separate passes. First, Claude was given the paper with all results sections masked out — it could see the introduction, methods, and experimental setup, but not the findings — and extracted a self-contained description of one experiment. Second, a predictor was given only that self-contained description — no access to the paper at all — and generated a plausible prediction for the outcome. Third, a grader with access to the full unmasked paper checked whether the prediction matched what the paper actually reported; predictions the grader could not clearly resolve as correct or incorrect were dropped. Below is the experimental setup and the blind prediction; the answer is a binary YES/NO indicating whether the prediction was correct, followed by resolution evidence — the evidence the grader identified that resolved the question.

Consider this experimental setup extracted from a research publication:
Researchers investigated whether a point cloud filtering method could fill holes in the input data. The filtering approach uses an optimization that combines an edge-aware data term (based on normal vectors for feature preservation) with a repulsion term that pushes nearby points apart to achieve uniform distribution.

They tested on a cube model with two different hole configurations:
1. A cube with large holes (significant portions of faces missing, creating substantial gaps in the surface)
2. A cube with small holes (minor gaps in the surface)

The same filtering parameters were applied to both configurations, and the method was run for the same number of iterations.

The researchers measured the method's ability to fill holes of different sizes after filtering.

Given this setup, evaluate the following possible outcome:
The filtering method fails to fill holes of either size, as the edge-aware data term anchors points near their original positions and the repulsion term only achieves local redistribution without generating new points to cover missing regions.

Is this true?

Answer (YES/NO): NO